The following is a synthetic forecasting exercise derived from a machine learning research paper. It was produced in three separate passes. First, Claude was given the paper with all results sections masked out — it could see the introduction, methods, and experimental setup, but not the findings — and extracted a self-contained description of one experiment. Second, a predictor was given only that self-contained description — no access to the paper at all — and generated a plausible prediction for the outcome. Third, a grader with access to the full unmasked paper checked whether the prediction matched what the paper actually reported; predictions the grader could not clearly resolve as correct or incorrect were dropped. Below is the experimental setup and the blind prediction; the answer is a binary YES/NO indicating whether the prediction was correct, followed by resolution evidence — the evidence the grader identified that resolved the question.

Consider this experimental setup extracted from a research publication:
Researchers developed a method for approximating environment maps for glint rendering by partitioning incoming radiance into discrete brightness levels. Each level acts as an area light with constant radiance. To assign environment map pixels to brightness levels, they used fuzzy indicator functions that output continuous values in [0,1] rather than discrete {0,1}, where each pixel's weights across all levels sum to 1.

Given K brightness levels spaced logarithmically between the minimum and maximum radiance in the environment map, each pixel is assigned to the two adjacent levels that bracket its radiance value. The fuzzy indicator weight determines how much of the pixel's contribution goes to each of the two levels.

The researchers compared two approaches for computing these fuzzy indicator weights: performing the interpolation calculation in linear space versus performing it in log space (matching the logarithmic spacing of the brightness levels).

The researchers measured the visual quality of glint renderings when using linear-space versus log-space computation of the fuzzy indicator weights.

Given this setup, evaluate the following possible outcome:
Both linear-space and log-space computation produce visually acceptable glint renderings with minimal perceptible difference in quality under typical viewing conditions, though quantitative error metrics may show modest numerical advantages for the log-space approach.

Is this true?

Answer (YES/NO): NO